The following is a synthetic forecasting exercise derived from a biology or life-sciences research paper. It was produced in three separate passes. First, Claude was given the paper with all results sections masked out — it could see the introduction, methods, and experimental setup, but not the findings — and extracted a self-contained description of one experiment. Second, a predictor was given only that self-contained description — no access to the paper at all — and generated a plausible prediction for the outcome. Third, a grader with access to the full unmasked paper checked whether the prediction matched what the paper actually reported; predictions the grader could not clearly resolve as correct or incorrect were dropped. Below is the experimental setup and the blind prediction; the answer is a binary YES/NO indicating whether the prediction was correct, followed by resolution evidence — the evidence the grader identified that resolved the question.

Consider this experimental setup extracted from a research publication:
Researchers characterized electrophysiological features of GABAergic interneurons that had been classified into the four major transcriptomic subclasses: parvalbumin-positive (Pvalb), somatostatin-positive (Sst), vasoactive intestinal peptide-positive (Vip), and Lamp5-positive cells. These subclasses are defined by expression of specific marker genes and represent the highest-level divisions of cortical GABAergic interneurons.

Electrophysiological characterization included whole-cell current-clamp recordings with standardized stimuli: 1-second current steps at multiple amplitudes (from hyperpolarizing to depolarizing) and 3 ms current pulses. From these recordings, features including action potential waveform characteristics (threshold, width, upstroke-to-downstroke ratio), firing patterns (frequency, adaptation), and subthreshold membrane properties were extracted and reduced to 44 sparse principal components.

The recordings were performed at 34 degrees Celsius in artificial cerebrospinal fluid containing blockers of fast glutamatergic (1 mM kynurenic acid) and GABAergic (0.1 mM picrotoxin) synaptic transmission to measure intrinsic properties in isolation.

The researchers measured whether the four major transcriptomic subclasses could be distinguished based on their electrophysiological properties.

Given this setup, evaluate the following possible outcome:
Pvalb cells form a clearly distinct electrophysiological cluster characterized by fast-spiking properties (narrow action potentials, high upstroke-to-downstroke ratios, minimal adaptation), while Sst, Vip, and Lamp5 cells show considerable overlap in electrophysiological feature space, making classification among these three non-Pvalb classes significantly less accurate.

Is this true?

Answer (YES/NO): NO